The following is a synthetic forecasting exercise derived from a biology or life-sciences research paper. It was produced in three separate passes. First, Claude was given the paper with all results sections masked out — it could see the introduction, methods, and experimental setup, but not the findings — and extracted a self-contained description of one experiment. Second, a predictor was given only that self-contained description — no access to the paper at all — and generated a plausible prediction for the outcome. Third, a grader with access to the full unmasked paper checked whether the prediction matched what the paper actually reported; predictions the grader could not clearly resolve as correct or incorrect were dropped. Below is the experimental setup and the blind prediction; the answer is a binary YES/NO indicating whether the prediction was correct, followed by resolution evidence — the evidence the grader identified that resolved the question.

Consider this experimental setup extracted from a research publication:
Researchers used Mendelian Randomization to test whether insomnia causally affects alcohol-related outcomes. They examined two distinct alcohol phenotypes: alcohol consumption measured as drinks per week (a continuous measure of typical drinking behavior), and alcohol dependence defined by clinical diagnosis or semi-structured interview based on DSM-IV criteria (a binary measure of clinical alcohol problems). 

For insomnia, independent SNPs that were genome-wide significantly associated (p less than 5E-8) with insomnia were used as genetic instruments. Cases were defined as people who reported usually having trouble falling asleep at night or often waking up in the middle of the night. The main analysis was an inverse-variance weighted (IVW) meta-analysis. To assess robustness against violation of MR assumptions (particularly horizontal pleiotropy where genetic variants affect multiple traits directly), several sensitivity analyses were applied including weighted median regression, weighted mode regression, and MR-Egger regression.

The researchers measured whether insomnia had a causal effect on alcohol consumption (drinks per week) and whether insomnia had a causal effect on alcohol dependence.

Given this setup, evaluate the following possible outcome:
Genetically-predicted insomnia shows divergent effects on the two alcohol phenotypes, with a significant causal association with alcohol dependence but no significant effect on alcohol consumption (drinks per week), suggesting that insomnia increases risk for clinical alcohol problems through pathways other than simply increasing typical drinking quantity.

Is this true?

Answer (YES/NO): YES